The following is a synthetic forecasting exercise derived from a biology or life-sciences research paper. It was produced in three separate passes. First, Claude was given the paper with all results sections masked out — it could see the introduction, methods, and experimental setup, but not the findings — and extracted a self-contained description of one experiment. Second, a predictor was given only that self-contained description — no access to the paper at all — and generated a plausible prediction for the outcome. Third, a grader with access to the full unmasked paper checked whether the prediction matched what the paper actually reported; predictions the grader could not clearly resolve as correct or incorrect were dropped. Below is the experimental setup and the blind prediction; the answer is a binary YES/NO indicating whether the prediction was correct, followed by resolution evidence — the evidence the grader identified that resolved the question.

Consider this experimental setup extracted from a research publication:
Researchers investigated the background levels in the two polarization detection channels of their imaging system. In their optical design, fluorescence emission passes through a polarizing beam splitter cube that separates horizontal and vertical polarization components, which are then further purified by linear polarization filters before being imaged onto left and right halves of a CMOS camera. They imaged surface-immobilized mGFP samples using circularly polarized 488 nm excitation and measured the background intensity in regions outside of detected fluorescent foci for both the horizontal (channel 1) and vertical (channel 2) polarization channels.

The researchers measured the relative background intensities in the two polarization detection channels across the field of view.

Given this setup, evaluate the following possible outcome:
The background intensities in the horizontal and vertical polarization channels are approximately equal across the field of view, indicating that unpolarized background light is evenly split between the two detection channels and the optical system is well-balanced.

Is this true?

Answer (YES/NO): NO